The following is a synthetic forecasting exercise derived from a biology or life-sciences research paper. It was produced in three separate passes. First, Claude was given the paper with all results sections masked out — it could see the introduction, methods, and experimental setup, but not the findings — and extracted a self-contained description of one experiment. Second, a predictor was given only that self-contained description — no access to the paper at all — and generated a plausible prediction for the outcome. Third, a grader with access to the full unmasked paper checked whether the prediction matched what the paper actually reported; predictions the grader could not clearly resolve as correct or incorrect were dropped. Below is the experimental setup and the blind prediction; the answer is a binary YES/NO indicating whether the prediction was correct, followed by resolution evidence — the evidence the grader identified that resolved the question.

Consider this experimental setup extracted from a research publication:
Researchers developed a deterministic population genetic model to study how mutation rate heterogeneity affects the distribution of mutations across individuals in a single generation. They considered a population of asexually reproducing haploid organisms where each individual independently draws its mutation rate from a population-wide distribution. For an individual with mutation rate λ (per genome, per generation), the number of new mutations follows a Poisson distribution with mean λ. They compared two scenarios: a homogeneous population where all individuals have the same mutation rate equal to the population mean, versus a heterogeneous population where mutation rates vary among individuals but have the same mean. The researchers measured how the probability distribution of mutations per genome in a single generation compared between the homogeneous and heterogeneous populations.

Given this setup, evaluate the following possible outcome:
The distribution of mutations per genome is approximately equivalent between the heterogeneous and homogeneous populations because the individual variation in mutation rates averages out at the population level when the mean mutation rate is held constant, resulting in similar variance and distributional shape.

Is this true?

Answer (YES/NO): NO